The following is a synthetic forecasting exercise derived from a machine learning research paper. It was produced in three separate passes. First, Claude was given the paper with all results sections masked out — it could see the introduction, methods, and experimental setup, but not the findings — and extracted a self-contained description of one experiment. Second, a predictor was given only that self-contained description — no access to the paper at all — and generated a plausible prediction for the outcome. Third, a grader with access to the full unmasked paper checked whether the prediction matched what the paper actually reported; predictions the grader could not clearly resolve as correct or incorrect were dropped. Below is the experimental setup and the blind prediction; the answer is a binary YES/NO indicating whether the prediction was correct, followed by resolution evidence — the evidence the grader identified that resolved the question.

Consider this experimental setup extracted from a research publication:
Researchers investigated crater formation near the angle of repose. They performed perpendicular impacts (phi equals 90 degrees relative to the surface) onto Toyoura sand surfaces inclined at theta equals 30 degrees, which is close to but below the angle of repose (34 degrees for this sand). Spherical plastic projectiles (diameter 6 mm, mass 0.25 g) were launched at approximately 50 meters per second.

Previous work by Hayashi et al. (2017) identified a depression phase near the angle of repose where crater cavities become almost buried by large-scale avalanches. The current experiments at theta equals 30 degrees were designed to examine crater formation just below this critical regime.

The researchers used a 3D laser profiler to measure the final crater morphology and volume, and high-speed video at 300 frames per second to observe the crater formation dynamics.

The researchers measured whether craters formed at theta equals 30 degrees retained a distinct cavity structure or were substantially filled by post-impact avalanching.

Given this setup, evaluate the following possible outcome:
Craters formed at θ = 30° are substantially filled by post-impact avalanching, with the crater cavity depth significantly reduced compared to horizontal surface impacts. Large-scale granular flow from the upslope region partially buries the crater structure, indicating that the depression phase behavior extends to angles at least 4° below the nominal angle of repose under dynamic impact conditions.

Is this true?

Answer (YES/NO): YES